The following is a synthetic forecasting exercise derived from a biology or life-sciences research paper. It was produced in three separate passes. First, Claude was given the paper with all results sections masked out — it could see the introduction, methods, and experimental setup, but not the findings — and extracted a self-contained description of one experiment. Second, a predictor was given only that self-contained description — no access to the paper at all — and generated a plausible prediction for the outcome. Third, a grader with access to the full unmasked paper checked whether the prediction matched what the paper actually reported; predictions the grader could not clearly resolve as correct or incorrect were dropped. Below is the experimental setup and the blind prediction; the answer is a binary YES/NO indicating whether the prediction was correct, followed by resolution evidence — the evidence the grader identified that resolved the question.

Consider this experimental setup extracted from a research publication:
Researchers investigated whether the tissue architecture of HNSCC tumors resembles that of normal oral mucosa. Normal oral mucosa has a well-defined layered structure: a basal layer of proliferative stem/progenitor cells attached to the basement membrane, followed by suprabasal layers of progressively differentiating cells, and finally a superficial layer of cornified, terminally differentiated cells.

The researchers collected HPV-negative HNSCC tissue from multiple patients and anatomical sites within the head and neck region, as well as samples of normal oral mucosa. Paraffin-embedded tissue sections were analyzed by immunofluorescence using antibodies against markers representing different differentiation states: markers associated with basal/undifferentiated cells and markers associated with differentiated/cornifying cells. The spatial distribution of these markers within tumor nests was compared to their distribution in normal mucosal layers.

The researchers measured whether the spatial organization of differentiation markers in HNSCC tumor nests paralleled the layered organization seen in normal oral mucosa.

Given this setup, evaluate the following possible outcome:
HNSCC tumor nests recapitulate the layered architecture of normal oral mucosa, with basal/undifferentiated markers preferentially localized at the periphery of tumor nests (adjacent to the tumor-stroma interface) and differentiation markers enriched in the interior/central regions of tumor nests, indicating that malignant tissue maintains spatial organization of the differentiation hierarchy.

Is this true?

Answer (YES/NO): YES